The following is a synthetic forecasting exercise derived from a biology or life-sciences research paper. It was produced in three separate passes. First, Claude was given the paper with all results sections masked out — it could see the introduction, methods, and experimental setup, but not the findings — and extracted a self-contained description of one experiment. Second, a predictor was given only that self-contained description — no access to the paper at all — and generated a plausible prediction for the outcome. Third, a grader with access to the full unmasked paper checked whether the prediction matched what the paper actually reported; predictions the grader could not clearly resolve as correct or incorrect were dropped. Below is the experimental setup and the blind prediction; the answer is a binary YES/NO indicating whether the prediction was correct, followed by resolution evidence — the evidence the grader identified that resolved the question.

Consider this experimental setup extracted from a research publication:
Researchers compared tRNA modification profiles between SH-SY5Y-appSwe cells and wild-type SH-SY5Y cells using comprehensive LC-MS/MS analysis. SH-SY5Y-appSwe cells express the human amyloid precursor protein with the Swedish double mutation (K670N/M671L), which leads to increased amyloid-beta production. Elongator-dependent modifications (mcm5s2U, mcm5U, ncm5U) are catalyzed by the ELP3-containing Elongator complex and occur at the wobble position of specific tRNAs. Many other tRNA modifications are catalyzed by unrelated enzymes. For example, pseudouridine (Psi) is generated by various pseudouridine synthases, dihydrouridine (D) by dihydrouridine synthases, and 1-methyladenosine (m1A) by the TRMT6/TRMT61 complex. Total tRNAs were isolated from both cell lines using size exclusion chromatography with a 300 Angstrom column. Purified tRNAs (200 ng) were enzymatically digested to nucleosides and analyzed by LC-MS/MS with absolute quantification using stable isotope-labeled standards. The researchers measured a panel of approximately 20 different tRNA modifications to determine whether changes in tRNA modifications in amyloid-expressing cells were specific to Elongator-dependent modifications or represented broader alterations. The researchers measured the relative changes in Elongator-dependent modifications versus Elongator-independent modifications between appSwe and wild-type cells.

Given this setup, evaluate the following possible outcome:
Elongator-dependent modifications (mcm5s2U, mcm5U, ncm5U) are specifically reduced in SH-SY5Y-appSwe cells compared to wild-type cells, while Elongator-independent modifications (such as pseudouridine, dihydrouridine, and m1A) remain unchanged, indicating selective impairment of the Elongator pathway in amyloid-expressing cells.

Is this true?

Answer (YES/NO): NO